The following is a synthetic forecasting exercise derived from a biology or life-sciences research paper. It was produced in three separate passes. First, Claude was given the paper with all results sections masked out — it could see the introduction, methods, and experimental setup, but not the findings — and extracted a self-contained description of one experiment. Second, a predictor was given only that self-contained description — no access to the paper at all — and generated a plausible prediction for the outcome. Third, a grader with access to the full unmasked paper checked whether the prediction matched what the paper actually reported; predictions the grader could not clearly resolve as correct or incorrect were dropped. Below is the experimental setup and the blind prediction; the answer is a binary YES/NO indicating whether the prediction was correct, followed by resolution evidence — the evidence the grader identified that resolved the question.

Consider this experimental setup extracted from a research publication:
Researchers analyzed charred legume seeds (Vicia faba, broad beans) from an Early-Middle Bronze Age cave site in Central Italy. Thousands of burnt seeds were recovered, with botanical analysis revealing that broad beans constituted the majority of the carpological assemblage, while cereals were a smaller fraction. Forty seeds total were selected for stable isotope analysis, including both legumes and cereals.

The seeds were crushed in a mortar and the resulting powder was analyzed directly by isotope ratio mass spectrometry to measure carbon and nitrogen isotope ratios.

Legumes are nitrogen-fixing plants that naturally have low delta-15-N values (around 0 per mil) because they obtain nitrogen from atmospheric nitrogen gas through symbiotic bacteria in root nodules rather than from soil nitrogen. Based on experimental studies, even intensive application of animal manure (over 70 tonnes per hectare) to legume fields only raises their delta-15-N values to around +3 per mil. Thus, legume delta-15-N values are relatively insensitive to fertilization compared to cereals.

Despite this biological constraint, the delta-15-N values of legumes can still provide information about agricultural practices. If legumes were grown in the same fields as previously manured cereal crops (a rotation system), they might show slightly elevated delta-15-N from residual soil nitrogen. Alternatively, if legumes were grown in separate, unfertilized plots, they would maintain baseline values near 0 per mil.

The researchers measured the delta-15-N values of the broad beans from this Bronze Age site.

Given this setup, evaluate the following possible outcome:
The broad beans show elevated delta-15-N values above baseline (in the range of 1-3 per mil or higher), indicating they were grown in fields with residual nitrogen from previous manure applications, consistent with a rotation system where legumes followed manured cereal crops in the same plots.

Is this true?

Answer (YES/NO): NO